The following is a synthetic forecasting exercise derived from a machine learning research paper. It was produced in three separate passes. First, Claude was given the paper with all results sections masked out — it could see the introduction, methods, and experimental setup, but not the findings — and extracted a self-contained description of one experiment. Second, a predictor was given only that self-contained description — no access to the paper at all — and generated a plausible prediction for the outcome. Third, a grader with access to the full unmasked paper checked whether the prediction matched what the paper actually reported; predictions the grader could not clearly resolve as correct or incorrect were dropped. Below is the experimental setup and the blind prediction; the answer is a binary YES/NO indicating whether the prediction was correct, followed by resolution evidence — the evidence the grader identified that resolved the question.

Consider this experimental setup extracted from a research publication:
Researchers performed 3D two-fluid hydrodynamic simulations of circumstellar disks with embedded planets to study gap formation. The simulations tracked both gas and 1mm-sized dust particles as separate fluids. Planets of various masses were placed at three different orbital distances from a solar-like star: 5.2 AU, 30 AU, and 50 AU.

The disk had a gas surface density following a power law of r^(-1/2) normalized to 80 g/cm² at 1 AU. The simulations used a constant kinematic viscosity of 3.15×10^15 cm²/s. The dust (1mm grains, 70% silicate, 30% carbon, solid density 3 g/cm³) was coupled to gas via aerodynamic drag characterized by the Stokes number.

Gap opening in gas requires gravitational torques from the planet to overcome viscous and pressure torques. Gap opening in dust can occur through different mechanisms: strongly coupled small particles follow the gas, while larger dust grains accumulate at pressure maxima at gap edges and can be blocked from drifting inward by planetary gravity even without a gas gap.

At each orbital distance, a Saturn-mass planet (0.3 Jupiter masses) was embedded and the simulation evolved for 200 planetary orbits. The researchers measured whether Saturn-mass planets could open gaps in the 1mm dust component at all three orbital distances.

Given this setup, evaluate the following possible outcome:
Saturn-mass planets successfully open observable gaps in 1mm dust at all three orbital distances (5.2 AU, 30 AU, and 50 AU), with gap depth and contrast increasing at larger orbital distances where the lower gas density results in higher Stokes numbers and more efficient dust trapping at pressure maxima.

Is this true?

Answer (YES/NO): NO